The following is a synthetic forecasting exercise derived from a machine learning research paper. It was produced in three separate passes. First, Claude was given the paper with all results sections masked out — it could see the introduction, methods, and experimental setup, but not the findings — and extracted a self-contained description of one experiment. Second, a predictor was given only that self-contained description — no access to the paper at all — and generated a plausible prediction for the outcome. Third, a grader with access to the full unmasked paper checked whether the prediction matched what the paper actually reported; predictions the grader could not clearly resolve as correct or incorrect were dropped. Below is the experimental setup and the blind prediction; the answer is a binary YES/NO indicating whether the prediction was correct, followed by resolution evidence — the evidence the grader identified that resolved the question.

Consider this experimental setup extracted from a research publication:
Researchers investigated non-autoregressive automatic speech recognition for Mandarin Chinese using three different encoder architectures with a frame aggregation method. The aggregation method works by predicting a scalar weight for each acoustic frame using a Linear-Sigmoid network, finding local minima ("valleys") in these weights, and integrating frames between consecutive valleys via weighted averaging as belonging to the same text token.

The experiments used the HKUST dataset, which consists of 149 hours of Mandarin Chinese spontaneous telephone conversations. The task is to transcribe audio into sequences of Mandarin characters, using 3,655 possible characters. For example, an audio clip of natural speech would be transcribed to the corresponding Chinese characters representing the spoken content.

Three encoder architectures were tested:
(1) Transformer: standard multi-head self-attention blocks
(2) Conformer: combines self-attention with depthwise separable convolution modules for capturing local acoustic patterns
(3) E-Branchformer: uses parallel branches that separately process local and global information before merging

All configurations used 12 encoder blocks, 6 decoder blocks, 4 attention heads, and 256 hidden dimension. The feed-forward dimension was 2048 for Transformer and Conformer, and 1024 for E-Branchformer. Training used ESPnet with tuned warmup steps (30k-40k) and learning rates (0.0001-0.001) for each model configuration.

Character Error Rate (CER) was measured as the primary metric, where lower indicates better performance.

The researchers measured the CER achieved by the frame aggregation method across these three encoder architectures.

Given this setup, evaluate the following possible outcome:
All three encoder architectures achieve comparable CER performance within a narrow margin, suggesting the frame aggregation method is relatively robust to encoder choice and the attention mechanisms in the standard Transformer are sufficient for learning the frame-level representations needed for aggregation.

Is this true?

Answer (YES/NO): NO